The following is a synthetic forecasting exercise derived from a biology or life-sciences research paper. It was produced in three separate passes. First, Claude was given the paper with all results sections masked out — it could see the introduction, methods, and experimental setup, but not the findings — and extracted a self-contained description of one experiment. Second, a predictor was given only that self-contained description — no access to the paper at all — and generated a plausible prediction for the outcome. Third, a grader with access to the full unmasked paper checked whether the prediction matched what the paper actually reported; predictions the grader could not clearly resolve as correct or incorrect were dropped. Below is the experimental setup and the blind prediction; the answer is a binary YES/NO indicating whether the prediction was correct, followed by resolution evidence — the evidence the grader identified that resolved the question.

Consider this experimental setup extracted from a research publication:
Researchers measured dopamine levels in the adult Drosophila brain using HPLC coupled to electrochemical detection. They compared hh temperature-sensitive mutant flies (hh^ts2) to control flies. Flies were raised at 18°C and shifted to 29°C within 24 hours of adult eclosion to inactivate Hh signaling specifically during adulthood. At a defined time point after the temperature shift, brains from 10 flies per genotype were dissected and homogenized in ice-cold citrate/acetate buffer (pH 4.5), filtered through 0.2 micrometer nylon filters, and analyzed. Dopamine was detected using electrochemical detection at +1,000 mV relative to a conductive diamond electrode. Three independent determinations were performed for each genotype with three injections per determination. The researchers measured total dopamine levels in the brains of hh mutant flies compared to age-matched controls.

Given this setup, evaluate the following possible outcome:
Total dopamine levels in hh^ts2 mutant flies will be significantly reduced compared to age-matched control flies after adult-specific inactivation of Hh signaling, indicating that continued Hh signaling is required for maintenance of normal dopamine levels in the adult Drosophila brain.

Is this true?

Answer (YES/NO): YES